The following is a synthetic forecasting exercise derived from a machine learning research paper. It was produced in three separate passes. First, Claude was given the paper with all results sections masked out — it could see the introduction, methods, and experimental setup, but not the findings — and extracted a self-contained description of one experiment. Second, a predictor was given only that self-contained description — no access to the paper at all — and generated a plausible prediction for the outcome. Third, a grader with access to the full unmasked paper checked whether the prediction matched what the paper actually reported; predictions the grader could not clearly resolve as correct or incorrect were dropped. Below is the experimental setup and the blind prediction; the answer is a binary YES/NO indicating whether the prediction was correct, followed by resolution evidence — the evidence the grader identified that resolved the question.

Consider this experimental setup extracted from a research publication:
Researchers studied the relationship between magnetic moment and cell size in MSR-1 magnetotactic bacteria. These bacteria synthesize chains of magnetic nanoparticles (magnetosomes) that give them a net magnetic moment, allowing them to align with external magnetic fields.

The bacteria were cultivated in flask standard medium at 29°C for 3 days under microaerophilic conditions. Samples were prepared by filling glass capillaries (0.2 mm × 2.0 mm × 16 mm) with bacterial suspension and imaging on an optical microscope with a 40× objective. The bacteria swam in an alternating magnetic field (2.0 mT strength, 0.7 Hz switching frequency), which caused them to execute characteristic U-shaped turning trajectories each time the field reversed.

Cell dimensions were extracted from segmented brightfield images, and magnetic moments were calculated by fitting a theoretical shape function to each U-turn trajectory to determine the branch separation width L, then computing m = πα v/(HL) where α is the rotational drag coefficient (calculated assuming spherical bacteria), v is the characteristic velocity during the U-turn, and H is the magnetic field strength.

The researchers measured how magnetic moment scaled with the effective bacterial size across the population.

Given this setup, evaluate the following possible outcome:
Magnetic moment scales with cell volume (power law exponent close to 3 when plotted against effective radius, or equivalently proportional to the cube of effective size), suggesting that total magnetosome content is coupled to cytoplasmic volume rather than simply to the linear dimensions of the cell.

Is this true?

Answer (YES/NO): NO